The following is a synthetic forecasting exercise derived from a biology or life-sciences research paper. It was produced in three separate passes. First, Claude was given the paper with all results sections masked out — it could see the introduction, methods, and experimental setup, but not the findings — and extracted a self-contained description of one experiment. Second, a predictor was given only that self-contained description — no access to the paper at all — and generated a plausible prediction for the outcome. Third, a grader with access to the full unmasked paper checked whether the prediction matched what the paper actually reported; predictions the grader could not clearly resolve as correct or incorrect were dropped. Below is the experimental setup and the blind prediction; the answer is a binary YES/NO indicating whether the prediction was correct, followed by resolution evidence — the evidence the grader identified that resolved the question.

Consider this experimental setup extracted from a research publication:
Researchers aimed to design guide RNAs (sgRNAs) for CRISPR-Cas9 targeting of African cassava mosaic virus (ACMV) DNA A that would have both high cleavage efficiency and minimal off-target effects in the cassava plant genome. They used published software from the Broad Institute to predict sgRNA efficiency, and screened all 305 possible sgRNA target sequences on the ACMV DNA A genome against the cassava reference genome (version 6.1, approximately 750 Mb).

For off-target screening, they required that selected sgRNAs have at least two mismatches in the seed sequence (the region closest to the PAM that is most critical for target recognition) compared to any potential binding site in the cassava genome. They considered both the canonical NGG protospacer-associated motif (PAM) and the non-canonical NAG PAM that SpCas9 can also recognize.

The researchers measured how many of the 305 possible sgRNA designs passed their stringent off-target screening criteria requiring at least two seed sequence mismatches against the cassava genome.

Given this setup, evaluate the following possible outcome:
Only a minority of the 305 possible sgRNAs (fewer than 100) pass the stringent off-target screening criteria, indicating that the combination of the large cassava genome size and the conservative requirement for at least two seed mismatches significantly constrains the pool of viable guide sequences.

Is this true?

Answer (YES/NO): YES